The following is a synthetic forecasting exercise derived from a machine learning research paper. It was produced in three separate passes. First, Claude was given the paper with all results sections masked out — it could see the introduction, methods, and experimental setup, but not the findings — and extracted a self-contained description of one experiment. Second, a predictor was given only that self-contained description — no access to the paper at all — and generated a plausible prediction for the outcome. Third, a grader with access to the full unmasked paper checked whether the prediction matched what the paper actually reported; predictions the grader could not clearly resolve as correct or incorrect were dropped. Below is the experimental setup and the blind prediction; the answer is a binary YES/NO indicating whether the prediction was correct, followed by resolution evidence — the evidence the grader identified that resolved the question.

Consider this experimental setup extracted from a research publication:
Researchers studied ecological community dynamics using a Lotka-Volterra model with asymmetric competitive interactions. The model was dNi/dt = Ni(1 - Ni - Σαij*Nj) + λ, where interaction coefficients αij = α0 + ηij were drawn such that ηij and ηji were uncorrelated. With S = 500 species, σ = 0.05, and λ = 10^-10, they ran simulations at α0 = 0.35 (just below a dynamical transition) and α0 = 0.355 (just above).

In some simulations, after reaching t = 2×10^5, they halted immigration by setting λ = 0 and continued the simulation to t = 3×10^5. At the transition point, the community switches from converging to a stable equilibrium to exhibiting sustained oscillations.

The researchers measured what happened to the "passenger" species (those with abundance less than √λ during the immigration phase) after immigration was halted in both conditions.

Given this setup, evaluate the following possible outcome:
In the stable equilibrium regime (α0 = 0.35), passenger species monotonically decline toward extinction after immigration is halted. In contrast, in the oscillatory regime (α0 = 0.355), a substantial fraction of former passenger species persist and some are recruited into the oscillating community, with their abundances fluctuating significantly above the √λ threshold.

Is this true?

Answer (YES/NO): NO